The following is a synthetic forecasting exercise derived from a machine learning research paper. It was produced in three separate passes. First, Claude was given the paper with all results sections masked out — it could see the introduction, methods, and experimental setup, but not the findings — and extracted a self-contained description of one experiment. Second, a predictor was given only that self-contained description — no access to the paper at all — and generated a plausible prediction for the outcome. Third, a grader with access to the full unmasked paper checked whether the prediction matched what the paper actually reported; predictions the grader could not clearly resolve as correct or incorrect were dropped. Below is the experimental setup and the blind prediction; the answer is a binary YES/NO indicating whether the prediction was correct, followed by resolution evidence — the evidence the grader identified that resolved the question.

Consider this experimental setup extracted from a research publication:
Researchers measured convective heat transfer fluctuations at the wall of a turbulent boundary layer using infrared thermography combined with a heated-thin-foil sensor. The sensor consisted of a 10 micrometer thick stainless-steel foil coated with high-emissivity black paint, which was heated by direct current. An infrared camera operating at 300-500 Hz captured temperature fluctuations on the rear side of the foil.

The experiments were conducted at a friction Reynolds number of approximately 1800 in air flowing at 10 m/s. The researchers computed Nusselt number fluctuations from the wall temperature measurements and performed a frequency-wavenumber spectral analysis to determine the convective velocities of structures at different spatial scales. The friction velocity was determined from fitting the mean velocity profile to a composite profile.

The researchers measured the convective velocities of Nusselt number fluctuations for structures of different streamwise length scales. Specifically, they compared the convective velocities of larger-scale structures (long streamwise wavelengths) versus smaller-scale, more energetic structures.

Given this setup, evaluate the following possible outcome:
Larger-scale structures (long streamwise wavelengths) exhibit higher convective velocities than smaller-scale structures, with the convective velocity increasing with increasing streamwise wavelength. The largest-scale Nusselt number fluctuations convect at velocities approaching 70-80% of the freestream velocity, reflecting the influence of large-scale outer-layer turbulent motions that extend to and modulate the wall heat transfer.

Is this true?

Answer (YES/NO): YES